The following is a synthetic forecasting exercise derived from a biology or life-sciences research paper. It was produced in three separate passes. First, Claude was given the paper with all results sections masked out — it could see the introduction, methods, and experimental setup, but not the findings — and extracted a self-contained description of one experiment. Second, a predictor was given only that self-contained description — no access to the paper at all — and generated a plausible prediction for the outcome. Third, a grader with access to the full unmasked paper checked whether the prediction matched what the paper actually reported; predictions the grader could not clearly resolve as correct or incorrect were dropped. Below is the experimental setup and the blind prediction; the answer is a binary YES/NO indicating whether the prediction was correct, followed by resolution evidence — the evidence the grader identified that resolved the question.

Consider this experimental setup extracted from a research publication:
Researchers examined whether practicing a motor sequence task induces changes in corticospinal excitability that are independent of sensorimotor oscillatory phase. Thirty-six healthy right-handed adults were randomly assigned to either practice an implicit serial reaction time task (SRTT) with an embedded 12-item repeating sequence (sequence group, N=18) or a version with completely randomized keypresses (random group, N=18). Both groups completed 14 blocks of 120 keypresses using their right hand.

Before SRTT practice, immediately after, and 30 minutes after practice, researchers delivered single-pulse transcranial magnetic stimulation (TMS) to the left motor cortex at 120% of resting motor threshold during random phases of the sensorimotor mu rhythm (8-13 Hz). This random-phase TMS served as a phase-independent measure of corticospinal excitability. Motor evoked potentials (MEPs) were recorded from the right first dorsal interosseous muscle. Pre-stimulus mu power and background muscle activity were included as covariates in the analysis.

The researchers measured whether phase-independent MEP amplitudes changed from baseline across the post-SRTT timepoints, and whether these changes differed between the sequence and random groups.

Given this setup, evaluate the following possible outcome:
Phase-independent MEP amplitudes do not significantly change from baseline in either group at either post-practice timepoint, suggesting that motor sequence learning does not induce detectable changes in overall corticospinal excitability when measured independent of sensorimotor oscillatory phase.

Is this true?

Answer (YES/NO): NO